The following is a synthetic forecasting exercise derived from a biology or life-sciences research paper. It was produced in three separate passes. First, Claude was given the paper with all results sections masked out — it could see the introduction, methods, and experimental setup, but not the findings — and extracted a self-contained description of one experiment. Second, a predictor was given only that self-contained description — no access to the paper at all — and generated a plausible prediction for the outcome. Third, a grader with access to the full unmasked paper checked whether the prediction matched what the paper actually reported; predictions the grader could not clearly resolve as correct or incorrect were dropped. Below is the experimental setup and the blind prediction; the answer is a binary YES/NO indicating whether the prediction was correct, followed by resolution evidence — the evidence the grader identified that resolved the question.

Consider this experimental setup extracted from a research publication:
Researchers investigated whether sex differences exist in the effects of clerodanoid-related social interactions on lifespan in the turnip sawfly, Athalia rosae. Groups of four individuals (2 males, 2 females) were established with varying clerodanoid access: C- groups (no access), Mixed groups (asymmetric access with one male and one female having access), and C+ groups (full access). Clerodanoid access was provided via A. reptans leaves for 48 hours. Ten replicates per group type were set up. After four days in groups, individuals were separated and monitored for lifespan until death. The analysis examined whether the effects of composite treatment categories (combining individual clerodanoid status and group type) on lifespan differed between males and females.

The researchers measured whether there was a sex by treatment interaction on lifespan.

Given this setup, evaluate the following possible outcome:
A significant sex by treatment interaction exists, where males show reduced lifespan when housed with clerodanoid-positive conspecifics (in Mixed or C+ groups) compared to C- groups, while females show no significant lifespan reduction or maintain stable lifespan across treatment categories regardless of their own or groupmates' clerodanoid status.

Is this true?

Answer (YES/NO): NO